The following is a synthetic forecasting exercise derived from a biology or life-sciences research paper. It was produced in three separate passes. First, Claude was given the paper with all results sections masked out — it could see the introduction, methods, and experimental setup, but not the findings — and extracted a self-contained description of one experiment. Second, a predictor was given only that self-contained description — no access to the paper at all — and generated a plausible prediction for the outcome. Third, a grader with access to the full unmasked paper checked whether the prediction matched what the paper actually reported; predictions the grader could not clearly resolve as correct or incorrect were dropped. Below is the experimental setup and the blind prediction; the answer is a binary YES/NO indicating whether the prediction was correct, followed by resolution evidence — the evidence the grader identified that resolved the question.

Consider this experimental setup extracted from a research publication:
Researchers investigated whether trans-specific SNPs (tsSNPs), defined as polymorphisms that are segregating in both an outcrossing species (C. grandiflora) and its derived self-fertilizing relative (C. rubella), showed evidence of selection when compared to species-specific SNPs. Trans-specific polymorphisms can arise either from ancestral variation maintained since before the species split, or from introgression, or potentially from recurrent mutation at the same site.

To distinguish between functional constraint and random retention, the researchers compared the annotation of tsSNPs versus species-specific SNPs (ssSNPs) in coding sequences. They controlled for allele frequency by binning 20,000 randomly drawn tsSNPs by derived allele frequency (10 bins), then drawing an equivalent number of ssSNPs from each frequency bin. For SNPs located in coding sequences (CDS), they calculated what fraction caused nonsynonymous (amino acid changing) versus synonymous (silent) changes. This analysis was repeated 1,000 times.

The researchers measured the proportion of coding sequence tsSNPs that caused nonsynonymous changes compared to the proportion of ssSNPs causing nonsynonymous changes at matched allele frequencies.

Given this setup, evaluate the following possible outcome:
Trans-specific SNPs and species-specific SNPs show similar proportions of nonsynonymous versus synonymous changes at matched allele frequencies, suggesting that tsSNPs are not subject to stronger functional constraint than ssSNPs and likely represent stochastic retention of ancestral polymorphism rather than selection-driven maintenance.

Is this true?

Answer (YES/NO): NO